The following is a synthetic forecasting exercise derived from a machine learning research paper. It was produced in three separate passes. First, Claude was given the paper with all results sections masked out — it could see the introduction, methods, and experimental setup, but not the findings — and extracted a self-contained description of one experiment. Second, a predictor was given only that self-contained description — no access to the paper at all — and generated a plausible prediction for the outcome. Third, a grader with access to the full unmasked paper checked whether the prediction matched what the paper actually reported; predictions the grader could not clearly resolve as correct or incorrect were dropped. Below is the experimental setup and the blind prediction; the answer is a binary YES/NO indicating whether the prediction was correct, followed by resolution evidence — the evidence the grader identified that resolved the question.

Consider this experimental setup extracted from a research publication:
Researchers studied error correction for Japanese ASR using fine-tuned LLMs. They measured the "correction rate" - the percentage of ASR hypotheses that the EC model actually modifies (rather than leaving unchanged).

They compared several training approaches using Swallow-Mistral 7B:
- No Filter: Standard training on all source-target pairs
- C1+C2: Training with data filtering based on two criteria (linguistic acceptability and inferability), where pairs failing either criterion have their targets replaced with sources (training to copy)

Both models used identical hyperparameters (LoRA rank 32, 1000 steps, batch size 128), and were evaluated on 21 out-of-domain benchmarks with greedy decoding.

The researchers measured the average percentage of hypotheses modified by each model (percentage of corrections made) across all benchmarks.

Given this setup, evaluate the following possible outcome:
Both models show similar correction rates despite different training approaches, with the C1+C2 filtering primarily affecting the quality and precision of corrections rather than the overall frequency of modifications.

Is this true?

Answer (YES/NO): NO